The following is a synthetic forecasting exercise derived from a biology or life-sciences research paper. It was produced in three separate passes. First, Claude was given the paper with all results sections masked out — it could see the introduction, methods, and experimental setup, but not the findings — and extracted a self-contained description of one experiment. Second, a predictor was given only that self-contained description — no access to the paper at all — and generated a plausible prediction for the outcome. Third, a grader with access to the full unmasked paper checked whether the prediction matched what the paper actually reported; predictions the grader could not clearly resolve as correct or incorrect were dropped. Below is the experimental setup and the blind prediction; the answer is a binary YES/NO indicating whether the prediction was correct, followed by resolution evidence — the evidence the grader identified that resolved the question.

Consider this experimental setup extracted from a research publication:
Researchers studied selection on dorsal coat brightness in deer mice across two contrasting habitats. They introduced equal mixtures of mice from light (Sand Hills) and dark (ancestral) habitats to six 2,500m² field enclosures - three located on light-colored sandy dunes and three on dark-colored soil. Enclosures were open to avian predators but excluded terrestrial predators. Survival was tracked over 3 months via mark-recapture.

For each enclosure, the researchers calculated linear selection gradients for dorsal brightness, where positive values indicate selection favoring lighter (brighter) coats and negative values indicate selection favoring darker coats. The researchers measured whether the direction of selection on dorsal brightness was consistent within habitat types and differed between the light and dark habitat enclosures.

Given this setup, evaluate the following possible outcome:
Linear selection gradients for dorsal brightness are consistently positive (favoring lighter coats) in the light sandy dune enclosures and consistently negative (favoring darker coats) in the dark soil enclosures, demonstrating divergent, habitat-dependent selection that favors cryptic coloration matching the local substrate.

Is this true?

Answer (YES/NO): YES